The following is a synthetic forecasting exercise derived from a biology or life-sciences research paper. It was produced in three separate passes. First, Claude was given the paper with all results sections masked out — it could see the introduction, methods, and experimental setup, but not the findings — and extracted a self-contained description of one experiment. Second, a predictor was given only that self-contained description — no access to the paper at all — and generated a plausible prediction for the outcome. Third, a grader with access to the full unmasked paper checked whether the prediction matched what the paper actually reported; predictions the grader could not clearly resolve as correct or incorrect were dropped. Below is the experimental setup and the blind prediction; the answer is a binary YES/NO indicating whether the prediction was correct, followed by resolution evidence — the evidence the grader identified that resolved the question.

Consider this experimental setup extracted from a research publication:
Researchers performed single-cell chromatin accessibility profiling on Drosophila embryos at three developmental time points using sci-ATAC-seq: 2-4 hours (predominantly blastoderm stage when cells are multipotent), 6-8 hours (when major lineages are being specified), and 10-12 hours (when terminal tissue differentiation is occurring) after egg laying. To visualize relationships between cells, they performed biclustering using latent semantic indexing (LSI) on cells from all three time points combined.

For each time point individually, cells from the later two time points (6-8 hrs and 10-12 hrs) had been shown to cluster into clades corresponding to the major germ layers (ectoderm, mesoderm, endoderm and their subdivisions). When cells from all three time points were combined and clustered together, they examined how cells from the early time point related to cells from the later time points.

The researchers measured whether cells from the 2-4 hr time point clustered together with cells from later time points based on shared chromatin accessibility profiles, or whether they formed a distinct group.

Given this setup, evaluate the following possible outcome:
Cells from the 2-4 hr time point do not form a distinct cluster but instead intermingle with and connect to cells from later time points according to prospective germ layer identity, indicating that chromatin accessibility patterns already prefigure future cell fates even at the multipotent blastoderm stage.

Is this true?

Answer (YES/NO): NO